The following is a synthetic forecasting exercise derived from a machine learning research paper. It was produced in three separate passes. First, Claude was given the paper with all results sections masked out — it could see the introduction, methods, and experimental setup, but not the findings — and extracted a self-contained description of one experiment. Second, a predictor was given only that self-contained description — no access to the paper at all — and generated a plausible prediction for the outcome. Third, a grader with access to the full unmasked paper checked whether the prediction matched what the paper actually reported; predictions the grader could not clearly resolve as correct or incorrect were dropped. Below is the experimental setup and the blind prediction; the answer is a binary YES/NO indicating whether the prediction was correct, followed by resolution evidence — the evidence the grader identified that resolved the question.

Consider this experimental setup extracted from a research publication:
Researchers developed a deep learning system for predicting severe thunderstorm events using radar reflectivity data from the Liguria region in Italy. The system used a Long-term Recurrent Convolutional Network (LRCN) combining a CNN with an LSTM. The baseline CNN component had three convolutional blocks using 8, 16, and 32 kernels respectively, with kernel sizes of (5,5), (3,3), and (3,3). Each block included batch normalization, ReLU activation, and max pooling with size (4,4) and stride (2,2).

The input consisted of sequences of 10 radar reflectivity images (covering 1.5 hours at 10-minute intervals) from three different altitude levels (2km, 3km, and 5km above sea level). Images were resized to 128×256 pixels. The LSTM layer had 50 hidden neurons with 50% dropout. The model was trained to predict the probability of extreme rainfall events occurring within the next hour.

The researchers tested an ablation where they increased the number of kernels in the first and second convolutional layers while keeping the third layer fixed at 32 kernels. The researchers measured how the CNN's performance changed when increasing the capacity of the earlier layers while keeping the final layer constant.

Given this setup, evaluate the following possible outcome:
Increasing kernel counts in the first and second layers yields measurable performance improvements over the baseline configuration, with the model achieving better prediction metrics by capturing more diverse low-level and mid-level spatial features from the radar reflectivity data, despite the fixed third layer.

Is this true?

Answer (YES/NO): NO